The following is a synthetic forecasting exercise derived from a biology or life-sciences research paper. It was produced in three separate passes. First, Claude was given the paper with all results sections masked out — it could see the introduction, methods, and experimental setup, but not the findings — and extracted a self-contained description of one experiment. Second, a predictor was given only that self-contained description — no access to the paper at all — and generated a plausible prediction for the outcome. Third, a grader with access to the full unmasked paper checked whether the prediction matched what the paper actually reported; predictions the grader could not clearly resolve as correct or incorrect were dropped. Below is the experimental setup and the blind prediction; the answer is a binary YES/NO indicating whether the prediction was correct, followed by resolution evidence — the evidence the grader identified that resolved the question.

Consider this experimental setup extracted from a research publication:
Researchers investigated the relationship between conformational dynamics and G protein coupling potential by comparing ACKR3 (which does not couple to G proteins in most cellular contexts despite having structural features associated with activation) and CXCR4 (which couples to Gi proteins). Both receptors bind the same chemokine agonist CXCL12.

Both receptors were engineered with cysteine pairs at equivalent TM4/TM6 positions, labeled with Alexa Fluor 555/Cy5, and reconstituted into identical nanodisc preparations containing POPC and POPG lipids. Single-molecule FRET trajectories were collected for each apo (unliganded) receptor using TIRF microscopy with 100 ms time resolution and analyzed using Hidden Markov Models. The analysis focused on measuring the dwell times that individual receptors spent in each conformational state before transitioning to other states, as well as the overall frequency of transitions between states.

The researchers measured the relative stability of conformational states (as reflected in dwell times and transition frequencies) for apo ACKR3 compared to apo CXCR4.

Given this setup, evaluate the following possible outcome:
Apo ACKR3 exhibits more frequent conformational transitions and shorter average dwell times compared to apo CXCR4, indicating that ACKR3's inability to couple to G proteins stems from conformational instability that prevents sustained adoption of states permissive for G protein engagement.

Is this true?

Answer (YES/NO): YES